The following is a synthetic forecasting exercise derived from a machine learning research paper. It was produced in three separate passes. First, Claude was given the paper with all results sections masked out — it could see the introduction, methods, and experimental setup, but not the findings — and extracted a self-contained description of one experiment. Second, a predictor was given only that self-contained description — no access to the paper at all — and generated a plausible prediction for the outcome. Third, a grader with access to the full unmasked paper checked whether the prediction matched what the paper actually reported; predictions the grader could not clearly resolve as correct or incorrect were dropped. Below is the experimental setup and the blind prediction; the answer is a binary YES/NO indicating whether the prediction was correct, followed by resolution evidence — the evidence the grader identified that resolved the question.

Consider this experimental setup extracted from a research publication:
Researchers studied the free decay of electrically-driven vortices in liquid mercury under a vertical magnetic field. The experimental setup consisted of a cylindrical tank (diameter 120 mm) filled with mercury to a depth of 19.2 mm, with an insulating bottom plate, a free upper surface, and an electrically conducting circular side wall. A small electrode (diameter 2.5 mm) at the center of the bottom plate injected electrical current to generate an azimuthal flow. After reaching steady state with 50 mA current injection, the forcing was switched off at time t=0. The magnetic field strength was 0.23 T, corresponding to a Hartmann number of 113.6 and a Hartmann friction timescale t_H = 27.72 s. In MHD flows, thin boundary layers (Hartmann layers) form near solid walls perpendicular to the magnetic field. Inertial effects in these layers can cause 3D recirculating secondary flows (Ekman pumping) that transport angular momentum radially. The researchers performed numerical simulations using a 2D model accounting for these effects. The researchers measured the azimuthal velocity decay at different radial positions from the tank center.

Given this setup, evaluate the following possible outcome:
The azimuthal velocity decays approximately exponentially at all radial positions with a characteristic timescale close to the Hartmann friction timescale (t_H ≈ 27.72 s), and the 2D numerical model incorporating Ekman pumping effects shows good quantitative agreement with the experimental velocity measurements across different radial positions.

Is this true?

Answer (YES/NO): NO